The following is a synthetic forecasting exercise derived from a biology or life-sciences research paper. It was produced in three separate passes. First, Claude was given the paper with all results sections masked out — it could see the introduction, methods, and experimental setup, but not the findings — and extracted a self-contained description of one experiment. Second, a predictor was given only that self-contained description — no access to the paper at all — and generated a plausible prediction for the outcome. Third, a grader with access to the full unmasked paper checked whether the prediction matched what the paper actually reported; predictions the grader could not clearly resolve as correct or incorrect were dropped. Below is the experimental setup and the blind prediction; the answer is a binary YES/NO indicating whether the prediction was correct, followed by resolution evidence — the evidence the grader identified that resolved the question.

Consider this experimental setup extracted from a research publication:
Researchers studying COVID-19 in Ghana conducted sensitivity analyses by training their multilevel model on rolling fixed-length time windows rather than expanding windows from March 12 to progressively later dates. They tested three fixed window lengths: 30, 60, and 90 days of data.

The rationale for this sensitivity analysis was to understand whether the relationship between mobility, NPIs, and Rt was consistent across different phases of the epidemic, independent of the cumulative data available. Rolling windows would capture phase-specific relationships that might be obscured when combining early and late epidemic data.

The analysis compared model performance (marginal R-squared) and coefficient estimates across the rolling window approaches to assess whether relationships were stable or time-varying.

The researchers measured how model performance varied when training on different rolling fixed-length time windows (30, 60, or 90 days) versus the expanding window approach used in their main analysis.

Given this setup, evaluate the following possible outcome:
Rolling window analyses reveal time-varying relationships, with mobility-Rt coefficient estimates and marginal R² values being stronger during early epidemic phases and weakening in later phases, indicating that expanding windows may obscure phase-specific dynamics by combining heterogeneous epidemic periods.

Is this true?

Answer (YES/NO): NO